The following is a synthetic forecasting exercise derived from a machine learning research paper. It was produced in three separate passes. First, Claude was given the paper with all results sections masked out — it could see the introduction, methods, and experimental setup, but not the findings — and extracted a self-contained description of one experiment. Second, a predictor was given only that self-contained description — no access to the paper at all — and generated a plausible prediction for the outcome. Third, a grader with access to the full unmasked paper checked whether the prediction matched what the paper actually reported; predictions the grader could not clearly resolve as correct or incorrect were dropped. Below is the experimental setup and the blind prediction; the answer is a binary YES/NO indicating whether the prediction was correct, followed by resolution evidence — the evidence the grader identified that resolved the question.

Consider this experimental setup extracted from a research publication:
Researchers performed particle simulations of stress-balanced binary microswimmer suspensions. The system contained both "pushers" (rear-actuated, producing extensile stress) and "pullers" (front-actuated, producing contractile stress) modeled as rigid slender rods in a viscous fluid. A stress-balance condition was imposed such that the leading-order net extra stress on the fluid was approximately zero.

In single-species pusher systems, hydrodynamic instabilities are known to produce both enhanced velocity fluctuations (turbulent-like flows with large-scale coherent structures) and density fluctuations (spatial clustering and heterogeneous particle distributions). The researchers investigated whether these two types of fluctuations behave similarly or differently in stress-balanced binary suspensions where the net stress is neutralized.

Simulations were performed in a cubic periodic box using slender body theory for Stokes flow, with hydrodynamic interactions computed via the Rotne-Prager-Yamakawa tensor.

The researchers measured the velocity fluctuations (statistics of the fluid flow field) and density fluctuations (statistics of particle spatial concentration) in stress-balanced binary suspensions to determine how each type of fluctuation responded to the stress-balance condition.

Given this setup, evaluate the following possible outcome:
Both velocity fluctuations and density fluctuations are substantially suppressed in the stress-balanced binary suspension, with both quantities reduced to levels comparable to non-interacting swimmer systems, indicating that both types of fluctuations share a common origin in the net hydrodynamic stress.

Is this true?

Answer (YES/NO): NO